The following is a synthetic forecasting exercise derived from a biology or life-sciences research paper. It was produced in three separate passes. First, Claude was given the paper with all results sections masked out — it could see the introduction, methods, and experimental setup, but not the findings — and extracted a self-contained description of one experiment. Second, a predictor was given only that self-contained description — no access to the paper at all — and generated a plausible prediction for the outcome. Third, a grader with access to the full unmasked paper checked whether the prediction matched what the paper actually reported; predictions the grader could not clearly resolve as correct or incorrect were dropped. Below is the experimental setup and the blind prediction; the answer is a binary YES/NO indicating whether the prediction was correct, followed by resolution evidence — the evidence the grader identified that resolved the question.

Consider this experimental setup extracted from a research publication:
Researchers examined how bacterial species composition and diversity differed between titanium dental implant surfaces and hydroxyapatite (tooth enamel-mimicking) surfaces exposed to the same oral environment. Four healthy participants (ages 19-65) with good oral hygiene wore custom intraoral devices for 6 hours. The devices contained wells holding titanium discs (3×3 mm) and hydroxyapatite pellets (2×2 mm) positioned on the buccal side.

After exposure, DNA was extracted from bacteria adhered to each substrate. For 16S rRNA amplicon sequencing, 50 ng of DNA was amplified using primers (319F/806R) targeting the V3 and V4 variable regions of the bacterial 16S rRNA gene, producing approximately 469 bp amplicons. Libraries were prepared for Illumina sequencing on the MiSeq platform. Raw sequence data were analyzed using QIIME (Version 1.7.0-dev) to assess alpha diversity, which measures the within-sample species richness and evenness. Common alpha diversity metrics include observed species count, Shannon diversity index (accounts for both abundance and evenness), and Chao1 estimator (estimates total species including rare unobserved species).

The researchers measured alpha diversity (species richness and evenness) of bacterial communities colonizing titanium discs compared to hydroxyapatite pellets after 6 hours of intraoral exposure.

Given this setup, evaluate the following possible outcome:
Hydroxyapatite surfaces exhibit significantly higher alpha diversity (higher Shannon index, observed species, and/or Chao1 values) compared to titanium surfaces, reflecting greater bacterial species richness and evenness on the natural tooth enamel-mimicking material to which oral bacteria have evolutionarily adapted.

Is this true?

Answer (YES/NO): YES